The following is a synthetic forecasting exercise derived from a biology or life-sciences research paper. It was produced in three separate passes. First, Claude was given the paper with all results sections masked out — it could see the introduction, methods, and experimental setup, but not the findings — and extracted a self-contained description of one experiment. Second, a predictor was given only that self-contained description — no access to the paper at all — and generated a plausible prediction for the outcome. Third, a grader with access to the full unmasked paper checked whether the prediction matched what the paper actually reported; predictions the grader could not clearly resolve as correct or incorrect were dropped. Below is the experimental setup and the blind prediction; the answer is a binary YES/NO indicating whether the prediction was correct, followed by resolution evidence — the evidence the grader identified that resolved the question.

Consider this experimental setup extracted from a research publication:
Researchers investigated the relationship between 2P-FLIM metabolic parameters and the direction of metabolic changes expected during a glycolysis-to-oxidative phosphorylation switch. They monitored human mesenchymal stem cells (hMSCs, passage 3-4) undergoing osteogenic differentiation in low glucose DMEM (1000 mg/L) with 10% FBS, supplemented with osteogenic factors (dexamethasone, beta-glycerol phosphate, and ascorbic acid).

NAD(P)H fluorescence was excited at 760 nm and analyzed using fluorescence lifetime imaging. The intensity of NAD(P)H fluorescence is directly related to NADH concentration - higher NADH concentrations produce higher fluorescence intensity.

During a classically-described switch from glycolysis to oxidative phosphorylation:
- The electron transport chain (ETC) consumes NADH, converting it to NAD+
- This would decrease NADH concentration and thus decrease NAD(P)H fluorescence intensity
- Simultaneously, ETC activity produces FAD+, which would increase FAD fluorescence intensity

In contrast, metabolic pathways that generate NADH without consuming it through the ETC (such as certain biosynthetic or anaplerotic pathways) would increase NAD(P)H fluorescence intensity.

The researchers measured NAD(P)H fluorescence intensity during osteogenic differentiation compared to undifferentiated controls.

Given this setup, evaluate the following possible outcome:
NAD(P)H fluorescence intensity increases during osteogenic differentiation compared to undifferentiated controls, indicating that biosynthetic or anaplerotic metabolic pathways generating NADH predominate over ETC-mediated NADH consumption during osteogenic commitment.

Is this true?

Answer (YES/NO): YES